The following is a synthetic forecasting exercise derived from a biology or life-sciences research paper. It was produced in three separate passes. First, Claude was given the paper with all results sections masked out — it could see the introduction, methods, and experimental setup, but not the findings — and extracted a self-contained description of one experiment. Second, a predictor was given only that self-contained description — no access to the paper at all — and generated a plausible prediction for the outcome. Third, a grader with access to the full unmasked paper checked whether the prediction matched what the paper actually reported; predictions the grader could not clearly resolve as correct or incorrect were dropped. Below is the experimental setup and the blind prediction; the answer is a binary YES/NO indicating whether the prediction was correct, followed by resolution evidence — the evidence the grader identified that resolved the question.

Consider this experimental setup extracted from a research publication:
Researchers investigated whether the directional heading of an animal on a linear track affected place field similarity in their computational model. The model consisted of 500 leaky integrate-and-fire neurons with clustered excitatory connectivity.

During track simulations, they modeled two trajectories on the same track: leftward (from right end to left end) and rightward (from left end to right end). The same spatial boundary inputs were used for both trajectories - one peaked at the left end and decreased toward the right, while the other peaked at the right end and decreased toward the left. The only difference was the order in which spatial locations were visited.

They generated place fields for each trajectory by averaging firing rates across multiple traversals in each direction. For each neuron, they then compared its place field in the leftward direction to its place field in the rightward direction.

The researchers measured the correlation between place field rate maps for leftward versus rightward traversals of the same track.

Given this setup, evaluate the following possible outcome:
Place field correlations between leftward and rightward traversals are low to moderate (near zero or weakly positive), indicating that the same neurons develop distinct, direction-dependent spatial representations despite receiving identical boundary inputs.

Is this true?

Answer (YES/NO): NO